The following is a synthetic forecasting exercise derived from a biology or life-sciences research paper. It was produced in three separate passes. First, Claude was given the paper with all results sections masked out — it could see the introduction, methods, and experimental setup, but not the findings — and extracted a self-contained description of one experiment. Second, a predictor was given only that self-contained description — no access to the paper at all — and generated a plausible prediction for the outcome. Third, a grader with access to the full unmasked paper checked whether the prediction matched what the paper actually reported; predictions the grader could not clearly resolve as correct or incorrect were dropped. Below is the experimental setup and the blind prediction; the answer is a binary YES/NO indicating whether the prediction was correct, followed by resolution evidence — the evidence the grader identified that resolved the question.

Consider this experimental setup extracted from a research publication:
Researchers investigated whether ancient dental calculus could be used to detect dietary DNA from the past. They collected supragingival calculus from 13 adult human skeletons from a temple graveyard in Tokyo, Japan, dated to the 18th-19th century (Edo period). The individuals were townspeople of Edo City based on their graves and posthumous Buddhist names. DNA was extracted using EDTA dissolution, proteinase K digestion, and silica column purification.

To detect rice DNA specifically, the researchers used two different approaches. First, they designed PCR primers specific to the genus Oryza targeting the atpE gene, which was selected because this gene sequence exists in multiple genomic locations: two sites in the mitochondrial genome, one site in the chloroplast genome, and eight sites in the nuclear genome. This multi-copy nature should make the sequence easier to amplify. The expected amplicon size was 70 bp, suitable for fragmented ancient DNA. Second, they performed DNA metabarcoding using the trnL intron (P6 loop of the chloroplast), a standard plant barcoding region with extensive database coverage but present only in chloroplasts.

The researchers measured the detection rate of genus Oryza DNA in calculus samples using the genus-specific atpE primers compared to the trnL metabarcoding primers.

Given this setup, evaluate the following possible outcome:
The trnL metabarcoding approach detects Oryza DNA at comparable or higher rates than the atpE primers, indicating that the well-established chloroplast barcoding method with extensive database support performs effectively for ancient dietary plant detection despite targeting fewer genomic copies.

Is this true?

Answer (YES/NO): NO